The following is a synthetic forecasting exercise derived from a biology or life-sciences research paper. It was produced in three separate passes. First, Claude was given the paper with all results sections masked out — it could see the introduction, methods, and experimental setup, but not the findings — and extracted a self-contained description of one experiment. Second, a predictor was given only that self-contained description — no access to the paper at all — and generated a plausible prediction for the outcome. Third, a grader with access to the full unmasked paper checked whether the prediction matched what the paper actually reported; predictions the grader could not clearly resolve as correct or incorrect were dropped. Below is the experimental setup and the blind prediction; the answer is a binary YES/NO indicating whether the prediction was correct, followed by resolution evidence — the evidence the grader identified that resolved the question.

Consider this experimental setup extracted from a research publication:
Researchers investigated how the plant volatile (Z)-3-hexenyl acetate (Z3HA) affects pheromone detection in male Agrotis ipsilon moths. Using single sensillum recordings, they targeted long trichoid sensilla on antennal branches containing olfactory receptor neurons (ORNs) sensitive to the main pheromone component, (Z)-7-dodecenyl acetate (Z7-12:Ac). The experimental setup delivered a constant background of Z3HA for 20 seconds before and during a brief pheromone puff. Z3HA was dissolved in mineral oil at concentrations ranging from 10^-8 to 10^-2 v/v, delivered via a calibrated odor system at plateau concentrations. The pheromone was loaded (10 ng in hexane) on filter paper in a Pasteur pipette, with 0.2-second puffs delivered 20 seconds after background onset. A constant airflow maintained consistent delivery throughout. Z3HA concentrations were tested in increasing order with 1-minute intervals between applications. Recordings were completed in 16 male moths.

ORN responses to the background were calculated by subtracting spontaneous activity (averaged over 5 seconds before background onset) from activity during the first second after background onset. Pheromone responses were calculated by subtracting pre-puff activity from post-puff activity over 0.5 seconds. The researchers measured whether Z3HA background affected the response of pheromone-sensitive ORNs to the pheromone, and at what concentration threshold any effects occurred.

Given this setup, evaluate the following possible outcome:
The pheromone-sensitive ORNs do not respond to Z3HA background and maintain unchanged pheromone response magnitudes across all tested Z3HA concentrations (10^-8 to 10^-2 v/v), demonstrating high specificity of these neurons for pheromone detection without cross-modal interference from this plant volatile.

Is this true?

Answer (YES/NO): NO